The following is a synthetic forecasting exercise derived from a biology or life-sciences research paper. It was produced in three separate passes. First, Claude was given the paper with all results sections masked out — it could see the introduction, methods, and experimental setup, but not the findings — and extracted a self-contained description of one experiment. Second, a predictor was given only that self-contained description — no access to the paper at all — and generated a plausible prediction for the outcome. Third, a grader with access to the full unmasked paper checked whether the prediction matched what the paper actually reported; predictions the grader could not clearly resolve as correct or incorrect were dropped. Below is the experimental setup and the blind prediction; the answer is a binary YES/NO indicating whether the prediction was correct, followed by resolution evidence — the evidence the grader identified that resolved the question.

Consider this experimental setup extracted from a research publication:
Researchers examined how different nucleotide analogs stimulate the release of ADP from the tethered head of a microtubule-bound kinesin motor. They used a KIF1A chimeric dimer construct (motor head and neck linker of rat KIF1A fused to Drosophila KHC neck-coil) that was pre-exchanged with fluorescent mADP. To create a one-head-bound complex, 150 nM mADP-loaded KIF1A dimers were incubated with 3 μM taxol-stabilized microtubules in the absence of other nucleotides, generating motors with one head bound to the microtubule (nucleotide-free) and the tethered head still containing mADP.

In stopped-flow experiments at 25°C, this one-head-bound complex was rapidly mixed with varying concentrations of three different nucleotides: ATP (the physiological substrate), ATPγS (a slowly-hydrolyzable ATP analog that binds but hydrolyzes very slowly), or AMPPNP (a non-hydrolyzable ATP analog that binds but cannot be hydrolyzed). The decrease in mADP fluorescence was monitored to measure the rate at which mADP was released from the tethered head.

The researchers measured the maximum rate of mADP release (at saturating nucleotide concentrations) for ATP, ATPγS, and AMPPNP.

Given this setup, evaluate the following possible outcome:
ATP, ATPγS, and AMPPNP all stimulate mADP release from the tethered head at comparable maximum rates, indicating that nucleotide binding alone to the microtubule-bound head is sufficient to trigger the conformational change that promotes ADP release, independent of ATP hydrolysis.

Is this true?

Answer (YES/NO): NO